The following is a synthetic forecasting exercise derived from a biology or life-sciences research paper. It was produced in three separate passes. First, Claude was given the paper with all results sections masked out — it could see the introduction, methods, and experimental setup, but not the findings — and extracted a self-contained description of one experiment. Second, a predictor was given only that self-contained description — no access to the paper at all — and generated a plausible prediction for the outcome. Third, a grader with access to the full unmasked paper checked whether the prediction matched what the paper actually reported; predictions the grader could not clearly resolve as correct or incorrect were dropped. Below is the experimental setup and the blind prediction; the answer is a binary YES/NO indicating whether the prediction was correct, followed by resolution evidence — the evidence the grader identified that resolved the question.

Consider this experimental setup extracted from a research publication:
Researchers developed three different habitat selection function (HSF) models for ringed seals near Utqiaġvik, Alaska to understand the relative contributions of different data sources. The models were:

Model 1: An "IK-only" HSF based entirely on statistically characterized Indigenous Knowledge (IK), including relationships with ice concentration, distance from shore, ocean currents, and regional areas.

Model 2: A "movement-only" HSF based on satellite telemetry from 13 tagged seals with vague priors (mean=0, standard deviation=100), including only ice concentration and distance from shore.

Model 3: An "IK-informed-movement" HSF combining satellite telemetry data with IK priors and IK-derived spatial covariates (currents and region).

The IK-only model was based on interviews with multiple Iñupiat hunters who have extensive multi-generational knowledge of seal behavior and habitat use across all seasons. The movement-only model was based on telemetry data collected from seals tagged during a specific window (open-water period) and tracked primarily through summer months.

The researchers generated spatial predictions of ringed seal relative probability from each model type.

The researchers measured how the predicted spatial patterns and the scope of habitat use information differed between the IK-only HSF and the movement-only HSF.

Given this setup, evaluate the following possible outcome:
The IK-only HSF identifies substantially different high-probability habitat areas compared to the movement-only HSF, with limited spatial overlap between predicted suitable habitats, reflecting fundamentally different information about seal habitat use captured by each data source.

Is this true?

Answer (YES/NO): NO